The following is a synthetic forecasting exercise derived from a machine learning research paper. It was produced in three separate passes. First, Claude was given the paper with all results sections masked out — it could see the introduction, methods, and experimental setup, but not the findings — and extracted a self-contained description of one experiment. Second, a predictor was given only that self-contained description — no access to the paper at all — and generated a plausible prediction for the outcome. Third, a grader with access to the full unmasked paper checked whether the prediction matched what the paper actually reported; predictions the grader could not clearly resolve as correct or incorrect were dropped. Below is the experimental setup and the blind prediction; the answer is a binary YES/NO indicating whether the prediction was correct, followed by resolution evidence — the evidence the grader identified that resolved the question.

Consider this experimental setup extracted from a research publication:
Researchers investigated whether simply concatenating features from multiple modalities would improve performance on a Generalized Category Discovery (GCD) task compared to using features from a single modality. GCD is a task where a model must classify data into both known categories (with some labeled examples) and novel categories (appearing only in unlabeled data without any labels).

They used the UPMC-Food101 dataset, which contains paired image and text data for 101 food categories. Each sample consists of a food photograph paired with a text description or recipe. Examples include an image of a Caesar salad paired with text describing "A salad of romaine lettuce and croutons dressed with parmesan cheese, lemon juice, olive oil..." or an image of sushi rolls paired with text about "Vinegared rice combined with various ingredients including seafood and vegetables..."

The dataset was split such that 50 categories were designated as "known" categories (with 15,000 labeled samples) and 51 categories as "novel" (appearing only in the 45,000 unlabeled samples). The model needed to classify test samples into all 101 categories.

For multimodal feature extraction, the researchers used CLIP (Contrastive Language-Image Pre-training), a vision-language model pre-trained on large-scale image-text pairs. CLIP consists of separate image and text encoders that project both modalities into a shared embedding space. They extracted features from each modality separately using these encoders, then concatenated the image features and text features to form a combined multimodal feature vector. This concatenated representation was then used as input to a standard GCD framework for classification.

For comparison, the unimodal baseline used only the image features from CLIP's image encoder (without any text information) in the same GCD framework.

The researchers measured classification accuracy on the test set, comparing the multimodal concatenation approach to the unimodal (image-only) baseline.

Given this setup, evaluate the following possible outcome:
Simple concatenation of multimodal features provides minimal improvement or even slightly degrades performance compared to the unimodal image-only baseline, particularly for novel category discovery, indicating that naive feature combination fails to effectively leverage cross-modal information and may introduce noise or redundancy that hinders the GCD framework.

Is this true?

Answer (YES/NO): YES